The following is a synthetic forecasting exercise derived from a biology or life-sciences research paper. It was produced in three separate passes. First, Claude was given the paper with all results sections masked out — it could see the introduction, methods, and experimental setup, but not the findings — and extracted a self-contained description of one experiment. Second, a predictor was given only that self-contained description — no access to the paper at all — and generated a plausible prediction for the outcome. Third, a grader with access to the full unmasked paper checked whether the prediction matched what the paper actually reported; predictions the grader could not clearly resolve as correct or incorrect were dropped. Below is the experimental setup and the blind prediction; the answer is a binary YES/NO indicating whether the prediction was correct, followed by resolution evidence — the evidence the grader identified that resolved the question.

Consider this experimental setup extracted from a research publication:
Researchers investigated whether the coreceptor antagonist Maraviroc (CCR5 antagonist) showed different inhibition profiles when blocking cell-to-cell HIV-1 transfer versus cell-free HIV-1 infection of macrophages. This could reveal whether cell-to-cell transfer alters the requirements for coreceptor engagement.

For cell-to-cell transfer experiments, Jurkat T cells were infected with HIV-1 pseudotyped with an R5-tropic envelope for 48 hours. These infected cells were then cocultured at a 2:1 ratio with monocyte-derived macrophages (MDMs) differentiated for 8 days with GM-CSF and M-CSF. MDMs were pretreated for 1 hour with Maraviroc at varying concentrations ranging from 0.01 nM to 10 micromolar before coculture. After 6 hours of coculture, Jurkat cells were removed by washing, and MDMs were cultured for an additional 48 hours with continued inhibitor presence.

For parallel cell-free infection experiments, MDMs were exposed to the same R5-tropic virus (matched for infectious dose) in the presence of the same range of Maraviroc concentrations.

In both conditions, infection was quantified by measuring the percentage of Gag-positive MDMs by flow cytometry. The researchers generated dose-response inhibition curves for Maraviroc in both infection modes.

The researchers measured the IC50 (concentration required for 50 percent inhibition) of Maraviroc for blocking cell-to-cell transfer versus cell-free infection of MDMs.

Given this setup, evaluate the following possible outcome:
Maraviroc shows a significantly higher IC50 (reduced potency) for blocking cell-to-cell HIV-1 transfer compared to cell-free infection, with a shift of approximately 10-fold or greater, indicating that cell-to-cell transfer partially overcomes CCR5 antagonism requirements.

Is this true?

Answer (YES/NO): NO